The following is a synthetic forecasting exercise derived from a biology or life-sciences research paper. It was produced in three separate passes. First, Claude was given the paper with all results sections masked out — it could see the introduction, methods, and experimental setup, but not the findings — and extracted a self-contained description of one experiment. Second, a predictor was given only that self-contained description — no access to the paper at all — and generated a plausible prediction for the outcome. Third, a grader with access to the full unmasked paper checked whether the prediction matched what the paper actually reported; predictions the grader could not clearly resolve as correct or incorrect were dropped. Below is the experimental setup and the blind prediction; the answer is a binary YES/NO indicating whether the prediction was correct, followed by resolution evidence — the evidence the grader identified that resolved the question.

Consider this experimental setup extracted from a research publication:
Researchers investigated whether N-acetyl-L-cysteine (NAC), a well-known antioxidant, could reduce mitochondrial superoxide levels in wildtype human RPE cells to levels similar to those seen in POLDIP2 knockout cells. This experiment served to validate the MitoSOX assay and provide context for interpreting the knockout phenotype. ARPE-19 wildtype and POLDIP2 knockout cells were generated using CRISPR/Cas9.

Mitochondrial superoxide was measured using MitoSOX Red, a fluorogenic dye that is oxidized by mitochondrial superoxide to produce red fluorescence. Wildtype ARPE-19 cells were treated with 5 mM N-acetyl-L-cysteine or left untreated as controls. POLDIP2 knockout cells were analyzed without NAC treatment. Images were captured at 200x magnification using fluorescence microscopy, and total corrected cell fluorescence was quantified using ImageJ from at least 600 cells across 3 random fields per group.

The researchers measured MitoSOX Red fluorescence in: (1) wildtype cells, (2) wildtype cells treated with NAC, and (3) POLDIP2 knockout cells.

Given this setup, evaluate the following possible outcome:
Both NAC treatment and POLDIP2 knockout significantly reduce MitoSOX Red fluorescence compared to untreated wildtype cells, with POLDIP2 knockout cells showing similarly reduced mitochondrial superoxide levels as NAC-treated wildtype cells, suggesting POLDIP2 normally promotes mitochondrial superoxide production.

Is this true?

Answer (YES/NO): NO